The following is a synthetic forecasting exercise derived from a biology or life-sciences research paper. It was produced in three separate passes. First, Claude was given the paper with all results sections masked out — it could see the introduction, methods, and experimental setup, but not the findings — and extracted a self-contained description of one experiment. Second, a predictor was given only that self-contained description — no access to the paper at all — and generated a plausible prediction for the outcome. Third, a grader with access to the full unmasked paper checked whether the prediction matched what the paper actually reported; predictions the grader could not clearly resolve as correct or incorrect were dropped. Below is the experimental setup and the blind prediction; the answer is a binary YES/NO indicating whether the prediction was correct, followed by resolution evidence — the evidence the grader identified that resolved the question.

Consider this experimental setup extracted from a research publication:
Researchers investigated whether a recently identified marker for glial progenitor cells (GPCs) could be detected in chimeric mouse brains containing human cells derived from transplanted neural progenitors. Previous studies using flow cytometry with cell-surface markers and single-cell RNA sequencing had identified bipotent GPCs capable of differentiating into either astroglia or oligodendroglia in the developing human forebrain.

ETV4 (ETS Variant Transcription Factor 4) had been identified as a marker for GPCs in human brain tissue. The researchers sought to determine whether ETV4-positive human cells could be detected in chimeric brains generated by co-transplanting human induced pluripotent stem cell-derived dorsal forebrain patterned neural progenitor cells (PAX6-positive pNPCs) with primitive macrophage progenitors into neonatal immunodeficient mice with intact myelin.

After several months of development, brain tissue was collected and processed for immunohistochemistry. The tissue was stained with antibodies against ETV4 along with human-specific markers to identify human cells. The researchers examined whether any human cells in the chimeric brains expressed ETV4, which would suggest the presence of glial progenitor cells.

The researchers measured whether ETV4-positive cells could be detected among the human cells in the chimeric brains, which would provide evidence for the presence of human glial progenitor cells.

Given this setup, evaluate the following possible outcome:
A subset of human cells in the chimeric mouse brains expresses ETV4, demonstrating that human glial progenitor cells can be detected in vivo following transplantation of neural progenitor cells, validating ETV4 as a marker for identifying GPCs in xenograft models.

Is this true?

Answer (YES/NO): YES